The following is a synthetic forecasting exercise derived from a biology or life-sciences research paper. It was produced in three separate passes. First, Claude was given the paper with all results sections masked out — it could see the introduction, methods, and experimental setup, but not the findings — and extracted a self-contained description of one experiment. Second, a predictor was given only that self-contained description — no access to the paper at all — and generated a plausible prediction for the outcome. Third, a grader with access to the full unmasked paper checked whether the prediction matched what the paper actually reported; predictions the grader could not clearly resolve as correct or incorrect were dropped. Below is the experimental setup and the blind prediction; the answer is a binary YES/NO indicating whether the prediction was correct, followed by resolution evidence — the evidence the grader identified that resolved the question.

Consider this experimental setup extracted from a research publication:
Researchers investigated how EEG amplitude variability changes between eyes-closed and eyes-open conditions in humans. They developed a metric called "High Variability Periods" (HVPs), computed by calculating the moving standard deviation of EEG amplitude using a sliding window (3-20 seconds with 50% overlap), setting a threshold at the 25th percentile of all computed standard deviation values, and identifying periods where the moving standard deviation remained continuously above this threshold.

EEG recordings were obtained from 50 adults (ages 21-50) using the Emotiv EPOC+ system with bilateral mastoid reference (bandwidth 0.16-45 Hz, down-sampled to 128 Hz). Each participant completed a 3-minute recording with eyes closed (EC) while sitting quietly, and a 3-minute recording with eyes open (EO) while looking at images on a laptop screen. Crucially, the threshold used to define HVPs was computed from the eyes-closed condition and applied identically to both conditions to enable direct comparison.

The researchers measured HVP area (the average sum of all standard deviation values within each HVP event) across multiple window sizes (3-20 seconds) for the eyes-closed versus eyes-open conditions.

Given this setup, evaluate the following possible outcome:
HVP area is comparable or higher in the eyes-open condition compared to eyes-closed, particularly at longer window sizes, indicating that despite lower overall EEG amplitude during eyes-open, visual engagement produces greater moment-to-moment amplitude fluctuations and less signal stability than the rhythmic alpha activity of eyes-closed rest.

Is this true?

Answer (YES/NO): NO